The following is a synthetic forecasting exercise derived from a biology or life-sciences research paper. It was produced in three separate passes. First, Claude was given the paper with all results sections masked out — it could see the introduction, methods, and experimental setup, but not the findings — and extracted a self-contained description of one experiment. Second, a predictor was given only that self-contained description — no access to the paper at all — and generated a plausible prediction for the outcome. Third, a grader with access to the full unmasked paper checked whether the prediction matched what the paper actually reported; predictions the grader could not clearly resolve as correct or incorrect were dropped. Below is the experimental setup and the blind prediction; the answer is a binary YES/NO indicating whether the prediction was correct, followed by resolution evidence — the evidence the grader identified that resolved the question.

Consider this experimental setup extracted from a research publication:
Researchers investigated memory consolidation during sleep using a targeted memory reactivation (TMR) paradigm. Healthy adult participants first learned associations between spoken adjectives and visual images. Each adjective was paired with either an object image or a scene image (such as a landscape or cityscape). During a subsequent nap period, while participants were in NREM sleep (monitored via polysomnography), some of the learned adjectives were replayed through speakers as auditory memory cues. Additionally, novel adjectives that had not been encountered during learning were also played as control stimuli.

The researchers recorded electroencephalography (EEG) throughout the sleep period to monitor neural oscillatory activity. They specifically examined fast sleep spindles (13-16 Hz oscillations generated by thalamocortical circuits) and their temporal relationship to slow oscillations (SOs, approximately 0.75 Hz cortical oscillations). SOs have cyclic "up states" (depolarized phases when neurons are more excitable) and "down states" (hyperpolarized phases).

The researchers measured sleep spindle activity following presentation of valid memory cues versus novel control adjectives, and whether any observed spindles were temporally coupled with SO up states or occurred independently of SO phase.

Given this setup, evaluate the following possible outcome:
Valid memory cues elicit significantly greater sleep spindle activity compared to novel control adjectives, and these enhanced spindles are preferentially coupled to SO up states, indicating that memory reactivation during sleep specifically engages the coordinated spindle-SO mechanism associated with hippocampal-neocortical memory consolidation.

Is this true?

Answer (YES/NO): YES